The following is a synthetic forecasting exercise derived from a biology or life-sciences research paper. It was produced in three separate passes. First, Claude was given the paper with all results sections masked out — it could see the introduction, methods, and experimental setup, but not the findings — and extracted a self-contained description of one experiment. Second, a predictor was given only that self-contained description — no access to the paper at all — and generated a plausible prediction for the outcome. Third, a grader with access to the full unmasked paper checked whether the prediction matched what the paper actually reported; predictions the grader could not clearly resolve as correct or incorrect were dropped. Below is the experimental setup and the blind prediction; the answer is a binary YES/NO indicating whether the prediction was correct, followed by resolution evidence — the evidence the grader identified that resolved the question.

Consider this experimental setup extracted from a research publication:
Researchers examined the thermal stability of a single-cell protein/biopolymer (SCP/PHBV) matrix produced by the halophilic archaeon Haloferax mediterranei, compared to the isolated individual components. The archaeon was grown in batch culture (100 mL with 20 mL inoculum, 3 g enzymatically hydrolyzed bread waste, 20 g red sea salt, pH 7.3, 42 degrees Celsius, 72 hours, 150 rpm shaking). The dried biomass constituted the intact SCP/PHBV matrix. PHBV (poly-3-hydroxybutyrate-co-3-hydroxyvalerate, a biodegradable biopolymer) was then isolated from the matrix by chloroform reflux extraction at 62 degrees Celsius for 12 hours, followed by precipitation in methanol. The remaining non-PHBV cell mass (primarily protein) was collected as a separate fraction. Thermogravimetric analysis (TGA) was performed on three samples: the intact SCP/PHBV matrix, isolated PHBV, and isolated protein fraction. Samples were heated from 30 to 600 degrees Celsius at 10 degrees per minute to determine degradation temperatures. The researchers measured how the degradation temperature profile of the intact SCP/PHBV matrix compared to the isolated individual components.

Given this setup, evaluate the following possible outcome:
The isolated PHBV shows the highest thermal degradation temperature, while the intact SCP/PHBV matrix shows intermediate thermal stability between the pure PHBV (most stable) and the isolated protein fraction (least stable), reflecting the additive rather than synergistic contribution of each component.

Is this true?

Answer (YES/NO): NO